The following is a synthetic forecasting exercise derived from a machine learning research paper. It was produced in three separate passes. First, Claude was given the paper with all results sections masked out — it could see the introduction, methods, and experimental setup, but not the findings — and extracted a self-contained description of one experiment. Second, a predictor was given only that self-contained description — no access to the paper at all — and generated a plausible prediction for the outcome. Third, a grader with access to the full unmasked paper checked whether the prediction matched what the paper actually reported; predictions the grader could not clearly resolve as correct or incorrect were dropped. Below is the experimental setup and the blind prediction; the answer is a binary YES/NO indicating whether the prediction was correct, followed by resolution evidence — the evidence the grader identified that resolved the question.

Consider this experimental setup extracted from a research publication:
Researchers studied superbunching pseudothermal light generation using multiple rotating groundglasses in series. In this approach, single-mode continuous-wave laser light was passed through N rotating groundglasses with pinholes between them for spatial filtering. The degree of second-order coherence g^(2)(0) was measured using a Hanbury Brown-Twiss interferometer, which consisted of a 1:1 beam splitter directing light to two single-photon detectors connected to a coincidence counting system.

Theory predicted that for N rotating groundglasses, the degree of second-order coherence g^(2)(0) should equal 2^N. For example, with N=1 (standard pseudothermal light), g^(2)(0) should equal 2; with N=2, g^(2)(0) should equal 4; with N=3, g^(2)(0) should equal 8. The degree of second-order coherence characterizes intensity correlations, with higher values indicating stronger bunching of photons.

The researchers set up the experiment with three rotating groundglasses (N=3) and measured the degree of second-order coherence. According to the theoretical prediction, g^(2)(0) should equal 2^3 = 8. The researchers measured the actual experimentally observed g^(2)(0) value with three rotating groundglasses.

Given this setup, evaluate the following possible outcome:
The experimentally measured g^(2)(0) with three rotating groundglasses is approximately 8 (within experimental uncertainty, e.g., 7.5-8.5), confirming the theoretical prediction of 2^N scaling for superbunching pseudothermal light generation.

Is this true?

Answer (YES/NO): NO